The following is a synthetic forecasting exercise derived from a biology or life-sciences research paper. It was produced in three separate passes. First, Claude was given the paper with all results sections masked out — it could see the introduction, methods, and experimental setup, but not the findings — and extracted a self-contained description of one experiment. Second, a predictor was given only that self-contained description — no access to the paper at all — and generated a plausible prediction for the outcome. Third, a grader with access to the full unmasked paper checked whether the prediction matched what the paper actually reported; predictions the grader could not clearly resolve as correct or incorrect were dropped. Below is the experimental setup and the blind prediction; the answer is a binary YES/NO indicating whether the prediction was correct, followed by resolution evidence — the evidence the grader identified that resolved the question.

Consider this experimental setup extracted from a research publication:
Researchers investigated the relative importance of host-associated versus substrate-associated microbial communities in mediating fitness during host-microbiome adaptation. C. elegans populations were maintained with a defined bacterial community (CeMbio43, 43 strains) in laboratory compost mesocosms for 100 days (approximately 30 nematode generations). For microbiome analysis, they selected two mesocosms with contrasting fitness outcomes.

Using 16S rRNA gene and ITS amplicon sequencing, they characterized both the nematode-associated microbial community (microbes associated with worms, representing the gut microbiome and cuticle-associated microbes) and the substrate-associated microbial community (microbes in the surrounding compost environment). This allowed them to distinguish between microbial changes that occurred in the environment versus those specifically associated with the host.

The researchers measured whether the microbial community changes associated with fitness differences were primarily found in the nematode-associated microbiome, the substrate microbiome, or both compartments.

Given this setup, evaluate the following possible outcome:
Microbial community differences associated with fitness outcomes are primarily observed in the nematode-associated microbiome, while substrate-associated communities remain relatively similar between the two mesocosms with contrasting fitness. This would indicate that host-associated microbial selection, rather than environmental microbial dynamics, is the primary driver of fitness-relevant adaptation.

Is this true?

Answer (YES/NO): NO